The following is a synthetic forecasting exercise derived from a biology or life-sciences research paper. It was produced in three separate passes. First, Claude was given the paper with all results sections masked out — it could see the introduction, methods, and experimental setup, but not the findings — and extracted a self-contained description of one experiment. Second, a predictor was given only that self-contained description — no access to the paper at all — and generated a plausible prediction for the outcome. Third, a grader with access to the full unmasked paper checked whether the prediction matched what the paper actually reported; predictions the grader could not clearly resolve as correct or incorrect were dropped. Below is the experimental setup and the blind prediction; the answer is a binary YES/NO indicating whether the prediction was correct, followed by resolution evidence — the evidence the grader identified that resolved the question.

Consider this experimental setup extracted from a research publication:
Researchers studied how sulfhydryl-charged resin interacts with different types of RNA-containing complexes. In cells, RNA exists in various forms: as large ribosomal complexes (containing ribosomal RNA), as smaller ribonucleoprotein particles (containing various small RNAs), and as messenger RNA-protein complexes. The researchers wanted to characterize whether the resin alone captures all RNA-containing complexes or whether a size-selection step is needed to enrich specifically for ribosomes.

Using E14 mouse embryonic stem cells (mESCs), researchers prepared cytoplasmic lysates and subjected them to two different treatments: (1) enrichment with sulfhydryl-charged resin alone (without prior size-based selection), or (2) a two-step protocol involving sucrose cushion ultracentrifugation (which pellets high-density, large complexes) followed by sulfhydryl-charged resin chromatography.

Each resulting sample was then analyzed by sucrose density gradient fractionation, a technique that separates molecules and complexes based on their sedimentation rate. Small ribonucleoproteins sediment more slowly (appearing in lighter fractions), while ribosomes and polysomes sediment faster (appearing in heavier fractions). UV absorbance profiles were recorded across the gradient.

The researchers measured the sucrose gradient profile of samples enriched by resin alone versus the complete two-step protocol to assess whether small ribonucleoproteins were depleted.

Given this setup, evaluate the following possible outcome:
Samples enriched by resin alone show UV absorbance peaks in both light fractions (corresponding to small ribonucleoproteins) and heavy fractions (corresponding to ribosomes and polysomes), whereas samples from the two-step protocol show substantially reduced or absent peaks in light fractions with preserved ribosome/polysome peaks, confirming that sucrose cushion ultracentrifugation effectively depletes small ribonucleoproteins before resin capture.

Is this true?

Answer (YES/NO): YES